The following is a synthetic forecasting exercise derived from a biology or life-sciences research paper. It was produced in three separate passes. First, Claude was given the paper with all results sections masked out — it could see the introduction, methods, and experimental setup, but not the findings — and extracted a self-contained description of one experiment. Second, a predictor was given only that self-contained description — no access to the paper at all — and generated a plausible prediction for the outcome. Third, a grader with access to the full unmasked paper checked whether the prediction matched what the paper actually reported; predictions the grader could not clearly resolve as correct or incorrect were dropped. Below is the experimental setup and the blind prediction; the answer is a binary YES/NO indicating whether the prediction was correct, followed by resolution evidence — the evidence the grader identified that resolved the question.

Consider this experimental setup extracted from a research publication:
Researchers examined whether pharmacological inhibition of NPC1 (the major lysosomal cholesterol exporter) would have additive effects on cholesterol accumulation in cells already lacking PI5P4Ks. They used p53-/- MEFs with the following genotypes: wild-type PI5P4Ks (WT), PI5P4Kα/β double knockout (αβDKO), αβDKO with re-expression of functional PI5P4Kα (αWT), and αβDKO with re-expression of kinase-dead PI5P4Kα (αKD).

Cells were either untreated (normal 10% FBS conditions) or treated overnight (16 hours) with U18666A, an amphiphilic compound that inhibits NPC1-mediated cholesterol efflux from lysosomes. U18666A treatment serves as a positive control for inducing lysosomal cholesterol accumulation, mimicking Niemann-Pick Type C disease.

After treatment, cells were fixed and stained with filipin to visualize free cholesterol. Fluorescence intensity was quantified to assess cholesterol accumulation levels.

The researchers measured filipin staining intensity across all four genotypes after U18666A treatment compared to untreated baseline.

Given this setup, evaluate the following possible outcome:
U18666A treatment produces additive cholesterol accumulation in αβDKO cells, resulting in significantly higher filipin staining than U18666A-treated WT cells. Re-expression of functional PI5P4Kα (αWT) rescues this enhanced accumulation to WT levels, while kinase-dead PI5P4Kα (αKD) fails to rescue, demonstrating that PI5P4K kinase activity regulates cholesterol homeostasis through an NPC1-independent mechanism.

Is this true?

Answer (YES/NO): YES